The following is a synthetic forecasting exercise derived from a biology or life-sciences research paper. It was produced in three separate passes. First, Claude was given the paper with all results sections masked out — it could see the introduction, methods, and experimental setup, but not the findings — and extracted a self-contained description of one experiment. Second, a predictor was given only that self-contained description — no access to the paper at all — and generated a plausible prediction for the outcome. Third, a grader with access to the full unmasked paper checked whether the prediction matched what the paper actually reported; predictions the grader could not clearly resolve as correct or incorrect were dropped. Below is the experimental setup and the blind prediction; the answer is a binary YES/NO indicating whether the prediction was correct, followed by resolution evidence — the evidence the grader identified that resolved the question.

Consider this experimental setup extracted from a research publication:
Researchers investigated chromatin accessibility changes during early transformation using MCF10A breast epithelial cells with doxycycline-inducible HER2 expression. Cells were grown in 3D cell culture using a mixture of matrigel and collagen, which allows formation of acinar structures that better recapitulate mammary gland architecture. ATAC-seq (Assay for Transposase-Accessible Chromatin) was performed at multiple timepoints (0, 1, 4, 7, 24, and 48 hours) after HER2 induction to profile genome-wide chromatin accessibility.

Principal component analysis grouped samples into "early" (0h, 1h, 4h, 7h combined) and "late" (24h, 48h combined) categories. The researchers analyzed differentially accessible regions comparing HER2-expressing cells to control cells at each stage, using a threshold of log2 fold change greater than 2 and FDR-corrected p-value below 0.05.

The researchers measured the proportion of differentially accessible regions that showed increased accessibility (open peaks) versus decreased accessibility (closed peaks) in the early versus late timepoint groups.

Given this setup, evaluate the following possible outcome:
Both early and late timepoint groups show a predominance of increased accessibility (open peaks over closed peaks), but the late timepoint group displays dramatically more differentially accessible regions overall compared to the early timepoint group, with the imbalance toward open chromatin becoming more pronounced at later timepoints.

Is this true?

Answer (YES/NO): NO